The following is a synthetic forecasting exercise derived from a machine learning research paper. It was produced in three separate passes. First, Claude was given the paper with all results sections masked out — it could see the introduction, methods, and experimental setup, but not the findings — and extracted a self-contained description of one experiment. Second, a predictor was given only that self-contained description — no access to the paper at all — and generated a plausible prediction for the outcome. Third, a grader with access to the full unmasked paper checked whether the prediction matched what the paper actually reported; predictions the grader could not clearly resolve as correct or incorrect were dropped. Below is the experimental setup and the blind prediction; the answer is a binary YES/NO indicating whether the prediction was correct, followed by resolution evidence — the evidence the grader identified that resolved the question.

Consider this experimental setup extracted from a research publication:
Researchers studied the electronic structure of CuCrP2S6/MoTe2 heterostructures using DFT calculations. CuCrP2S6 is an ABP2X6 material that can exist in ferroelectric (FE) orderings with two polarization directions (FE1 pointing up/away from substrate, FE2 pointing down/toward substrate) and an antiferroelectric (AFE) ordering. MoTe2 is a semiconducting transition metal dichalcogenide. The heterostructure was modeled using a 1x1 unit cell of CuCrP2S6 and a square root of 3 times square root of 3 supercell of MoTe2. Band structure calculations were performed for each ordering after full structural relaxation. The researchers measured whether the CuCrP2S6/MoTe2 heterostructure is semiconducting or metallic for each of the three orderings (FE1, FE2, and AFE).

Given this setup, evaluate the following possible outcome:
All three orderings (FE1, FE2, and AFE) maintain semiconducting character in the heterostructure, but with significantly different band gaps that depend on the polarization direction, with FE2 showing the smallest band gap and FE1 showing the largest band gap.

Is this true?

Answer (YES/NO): NO